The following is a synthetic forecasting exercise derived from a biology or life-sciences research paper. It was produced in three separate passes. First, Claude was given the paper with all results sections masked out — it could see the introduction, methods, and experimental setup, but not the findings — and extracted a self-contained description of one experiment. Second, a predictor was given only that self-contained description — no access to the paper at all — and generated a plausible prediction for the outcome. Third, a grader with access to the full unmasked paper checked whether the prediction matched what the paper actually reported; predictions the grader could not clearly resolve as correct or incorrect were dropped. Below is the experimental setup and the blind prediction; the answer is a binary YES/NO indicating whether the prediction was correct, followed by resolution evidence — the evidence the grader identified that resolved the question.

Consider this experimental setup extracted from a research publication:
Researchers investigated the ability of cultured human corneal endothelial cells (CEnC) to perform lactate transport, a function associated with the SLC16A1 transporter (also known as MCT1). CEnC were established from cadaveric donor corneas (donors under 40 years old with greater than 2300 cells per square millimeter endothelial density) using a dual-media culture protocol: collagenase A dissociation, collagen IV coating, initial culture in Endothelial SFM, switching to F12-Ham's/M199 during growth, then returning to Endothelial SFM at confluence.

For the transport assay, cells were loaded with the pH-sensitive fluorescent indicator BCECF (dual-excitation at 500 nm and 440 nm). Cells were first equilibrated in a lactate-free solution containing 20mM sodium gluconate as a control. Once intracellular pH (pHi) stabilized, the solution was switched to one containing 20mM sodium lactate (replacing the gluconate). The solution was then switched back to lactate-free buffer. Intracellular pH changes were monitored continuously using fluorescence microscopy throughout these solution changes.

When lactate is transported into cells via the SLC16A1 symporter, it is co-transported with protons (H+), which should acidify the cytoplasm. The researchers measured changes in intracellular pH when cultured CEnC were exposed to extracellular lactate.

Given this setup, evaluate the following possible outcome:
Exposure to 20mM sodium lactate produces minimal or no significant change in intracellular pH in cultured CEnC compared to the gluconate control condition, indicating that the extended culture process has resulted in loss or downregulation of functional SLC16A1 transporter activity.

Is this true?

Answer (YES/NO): NO